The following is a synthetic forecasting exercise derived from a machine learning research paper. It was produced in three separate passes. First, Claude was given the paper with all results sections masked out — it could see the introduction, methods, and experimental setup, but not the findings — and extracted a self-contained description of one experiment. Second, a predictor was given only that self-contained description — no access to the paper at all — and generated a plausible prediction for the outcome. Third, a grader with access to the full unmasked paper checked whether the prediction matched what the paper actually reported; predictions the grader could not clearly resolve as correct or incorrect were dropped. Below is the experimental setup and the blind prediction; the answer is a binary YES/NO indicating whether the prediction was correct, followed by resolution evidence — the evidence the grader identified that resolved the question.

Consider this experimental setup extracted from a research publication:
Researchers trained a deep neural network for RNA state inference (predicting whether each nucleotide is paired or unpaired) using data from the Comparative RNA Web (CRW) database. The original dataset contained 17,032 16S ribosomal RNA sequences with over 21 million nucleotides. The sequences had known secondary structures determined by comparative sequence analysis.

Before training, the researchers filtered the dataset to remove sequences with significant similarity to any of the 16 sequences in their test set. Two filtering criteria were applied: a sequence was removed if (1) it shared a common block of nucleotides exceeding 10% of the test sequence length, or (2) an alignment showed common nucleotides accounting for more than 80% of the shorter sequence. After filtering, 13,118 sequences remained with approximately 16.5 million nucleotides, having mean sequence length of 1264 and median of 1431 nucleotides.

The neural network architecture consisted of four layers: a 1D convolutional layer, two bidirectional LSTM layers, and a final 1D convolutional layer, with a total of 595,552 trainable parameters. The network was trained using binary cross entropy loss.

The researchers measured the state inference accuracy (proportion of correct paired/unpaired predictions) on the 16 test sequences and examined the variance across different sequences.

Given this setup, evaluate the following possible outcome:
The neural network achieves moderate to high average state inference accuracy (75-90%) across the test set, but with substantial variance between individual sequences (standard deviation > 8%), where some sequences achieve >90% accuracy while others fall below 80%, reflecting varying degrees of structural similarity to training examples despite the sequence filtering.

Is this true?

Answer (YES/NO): YES